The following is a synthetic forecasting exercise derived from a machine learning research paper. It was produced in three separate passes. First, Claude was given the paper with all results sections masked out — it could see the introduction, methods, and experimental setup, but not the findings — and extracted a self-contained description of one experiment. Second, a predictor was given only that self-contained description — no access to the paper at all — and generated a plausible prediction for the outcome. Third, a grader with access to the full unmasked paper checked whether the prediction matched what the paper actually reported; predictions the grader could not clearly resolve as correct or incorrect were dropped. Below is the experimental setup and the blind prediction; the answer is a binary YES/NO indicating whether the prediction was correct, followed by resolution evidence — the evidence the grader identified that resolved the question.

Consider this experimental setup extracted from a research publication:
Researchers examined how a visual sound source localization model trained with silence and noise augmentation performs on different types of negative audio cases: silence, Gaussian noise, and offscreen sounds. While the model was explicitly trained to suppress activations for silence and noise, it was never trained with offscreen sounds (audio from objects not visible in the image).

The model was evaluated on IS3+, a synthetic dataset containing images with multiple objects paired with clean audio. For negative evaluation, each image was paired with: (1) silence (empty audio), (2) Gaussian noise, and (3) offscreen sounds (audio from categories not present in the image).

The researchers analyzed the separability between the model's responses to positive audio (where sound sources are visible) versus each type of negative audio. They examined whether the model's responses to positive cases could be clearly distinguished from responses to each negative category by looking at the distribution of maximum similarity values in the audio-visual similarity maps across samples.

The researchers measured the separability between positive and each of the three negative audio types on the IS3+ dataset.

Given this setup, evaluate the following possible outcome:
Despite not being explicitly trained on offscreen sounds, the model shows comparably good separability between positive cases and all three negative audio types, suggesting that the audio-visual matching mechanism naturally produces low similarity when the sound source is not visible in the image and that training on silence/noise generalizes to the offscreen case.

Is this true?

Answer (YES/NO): NO